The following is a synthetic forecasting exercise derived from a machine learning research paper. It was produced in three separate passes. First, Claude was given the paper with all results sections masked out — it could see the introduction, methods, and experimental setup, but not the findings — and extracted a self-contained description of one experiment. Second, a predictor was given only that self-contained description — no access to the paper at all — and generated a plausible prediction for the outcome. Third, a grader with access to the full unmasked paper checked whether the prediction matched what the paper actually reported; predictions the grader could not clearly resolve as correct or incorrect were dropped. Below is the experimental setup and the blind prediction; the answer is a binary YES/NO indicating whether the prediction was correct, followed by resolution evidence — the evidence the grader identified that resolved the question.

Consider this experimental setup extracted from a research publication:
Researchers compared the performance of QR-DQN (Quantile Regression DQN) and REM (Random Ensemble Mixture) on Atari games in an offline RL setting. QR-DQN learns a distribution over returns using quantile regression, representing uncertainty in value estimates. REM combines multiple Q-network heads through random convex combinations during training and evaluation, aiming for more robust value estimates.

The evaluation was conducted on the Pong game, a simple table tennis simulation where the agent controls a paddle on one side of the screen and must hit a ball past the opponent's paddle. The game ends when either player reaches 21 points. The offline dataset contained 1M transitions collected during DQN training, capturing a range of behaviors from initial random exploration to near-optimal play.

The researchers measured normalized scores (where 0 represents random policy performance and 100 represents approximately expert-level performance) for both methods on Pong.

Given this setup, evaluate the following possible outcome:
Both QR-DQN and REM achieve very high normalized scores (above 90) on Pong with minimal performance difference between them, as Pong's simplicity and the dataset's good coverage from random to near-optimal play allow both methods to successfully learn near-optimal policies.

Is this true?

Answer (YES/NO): NO